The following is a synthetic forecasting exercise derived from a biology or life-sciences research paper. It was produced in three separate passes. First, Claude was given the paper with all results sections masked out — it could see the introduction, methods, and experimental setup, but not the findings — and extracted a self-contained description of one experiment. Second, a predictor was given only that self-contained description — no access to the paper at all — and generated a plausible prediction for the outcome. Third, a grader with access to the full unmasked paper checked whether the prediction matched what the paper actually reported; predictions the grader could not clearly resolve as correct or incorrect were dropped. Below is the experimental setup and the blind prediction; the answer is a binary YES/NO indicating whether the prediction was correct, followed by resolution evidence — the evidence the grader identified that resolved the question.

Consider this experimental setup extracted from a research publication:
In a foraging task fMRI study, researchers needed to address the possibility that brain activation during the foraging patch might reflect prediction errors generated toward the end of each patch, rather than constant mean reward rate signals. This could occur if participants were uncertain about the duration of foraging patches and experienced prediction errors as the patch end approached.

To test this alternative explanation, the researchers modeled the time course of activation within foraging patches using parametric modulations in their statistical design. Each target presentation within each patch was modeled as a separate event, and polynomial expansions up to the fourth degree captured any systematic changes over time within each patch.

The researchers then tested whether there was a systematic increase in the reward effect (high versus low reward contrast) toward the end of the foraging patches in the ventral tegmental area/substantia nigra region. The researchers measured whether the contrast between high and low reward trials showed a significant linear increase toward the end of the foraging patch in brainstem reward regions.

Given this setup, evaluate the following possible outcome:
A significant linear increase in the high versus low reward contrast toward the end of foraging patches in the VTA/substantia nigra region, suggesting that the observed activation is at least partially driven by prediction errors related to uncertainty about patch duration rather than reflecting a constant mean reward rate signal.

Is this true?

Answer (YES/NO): NO